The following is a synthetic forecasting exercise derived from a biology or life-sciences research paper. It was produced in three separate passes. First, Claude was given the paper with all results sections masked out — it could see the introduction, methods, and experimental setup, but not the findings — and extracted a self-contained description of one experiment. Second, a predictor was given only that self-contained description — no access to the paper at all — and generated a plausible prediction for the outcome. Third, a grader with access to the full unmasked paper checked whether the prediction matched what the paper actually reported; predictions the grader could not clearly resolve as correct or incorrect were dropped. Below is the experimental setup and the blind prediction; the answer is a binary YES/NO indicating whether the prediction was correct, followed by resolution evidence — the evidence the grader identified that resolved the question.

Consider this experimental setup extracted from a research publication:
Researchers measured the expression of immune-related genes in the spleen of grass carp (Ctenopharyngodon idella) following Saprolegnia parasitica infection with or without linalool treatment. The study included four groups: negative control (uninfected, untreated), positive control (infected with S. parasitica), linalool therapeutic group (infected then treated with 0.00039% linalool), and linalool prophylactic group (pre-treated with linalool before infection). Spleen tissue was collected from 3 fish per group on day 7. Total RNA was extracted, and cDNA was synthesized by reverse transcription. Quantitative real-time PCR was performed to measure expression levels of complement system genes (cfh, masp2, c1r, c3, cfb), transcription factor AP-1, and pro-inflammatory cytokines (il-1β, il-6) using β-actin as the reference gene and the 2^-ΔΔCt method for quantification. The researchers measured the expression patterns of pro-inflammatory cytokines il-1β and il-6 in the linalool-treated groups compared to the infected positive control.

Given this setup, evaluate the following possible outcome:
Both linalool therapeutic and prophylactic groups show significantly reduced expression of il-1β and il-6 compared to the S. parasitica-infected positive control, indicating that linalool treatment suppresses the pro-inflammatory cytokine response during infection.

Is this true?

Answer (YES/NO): NO